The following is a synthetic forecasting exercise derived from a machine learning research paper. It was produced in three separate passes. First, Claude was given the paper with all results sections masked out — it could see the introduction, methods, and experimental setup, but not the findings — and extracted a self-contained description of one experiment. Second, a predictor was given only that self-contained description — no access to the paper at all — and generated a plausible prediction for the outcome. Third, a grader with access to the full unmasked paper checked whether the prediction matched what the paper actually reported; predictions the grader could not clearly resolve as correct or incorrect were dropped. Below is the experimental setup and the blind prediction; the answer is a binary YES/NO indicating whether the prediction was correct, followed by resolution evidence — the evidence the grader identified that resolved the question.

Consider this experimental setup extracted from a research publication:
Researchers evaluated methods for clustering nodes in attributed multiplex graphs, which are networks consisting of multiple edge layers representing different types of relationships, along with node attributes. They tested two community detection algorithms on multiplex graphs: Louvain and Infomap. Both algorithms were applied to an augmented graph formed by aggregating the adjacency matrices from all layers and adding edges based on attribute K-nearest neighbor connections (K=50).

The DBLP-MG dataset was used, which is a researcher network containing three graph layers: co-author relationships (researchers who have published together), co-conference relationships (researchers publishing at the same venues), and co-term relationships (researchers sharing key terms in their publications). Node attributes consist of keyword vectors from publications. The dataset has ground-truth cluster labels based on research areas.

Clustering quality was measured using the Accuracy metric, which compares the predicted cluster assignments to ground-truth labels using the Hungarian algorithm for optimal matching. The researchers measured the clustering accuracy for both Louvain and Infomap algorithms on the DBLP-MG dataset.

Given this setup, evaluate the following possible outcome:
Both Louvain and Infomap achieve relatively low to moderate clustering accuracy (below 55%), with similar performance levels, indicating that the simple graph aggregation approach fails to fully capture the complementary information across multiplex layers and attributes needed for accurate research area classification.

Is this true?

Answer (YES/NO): NO